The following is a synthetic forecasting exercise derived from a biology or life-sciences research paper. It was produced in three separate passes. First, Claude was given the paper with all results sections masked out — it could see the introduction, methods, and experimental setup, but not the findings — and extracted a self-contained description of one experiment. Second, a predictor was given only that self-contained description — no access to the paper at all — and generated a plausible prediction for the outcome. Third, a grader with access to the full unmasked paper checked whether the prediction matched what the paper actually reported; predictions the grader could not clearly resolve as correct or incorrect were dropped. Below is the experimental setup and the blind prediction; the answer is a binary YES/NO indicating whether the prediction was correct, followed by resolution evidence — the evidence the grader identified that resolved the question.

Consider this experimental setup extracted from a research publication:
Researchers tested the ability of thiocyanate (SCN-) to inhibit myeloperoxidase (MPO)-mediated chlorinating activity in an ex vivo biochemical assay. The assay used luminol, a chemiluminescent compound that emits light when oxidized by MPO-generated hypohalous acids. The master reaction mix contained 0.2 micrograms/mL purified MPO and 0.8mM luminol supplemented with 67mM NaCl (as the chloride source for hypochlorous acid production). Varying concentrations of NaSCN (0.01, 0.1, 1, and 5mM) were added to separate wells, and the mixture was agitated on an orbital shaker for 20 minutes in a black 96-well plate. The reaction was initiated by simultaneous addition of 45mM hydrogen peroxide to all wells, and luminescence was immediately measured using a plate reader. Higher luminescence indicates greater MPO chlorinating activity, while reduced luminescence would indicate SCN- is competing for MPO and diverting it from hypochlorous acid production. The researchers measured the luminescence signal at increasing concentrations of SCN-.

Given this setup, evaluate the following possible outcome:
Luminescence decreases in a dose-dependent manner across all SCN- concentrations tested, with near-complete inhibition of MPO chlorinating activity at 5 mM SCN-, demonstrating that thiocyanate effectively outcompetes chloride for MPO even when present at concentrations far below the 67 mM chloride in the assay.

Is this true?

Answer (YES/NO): YES